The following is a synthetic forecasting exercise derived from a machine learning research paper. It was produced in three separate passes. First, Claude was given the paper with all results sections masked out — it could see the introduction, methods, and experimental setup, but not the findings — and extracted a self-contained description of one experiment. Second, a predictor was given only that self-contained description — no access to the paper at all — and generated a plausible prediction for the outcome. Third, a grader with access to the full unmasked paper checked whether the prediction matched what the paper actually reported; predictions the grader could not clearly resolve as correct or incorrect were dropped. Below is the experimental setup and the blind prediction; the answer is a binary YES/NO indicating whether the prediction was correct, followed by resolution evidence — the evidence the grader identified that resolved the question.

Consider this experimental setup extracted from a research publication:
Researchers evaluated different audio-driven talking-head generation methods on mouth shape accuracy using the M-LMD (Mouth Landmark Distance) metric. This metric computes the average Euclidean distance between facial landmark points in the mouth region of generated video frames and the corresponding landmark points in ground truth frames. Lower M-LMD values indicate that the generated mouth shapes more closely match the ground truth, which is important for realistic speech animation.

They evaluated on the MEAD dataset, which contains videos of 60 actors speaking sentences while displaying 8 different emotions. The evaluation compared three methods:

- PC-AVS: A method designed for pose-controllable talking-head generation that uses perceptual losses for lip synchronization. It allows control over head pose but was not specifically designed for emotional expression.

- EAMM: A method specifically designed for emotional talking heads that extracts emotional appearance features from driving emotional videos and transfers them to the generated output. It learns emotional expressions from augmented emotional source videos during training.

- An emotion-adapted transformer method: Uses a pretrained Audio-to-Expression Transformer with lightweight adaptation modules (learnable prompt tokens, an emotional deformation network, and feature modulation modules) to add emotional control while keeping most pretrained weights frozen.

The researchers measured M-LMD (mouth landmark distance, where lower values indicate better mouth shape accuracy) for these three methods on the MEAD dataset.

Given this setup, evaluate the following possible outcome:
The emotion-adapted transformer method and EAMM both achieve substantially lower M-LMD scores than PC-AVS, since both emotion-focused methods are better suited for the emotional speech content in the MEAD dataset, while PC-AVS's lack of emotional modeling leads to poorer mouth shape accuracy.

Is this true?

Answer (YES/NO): YES